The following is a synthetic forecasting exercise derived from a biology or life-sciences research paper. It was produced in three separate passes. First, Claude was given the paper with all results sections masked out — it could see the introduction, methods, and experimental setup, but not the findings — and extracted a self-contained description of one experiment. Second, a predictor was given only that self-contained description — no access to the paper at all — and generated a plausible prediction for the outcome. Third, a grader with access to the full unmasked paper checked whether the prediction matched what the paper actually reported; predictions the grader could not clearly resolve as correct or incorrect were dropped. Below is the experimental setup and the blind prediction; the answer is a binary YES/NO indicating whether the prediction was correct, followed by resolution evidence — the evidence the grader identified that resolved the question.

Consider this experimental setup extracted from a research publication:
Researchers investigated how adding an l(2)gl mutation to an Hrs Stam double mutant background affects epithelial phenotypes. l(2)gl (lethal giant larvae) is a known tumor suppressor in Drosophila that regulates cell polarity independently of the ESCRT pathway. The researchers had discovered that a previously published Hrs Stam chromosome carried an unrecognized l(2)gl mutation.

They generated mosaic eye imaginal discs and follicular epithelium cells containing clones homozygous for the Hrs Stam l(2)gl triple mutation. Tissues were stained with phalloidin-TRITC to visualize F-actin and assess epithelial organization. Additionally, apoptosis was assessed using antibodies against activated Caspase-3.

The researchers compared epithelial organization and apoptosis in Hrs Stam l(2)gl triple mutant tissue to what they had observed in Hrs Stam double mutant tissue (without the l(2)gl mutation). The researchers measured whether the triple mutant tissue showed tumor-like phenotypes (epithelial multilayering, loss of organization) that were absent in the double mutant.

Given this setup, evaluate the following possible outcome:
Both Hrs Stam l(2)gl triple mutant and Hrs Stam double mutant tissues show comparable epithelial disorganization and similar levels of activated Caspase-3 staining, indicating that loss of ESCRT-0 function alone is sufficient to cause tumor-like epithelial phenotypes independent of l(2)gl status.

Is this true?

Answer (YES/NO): NO